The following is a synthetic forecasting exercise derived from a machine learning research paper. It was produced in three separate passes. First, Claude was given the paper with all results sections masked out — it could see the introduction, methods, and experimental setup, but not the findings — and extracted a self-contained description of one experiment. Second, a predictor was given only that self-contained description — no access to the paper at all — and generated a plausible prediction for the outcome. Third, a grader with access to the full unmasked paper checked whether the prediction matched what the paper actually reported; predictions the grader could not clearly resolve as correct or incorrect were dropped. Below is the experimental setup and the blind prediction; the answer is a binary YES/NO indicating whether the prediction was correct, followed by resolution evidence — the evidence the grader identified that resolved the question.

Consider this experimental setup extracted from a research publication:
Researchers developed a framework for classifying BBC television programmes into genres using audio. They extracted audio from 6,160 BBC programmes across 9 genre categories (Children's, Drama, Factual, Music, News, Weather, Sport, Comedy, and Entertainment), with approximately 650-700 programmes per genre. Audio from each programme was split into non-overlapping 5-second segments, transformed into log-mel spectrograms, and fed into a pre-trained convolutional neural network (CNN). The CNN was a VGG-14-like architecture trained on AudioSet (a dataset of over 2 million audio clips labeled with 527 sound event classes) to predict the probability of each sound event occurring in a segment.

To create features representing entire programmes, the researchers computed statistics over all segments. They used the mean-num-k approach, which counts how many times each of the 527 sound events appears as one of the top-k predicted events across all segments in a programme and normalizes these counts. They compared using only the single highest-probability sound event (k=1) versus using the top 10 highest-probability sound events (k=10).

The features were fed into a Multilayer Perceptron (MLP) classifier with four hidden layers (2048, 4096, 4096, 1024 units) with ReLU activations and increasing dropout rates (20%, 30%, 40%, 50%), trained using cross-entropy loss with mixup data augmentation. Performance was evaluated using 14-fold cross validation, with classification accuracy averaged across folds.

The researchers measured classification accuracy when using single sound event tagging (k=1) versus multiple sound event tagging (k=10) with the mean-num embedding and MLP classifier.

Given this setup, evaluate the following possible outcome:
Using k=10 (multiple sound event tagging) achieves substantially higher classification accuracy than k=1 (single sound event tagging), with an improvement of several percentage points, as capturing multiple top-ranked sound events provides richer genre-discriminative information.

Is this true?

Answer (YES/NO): YES